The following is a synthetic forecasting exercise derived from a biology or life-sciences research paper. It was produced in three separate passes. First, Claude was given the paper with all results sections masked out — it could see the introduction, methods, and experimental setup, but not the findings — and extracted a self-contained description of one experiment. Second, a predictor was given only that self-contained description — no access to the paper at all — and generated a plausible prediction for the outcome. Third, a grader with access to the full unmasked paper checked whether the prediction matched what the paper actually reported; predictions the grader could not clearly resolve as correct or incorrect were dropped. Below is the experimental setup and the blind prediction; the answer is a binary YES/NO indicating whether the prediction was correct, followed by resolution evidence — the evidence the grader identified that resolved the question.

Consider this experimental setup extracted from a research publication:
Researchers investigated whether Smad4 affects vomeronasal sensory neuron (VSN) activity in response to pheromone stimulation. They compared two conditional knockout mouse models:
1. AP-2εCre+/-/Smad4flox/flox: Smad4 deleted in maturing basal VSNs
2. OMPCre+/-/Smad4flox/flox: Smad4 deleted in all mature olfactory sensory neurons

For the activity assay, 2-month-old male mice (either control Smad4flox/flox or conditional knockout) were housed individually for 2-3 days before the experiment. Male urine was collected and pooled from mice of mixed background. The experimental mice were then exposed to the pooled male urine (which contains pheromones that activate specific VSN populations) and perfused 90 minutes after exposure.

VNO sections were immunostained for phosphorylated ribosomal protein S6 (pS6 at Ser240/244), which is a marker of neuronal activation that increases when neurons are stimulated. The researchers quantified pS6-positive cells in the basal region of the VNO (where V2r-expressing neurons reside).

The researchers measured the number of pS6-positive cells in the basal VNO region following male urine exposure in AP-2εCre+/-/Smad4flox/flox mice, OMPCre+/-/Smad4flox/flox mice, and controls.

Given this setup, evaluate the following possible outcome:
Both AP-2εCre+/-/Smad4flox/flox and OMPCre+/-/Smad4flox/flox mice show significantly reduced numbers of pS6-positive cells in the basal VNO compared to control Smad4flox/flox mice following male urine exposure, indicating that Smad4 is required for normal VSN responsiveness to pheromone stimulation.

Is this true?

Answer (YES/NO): NO